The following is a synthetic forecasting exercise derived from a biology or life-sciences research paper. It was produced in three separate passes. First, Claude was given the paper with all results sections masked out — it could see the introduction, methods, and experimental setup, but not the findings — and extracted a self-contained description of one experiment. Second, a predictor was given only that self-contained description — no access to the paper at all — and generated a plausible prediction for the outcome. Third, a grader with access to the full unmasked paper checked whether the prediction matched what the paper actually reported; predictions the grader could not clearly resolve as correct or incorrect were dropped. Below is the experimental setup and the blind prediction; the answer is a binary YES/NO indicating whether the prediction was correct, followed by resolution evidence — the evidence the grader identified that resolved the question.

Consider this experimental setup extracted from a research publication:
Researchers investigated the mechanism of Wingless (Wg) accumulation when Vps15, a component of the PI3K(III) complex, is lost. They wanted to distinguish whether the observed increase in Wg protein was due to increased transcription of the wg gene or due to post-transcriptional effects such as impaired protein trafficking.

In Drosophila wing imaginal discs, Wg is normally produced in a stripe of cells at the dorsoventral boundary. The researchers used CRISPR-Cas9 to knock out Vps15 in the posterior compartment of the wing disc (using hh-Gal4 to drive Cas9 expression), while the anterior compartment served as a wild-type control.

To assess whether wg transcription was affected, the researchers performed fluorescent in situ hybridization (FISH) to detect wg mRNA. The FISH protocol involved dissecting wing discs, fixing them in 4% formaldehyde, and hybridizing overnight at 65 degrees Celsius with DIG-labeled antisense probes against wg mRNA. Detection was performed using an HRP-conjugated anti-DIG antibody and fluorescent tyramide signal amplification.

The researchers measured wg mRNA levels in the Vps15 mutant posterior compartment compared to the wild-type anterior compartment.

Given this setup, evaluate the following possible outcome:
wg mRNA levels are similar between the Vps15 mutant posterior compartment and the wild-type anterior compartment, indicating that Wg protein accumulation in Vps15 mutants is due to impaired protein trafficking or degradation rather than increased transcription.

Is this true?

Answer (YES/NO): YES